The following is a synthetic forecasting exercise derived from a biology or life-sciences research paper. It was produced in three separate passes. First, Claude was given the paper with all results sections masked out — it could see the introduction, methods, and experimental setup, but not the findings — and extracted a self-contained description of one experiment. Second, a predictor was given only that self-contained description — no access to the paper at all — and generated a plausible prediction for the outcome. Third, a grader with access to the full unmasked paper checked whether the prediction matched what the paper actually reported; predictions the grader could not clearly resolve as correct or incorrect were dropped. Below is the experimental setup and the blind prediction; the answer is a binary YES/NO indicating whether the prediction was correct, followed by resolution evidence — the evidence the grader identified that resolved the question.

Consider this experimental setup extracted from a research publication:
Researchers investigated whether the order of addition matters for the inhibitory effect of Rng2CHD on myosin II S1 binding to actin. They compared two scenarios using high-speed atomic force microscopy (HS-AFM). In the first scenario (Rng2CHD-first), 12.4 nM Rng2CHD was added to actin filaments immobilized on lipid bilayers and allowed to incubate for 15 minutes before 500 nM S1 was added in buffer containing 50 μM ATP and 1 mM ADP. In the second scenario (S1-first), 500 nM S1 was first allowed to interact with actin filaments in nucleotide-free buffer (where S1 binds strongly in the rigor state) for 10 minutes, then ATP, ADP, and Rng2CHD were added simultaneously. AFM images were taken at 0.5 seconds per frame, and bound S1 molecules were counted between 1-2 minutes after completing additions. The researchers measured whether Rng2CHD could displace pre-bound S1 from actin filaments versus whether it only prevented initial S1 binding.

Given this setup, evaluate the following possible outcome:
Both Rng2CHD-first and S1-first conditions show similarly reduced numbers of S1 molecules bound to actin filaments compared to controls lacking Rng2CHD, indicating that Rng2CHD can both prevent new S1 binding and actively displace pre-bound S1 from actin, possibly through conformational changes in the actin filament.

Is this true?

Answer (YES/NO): NO